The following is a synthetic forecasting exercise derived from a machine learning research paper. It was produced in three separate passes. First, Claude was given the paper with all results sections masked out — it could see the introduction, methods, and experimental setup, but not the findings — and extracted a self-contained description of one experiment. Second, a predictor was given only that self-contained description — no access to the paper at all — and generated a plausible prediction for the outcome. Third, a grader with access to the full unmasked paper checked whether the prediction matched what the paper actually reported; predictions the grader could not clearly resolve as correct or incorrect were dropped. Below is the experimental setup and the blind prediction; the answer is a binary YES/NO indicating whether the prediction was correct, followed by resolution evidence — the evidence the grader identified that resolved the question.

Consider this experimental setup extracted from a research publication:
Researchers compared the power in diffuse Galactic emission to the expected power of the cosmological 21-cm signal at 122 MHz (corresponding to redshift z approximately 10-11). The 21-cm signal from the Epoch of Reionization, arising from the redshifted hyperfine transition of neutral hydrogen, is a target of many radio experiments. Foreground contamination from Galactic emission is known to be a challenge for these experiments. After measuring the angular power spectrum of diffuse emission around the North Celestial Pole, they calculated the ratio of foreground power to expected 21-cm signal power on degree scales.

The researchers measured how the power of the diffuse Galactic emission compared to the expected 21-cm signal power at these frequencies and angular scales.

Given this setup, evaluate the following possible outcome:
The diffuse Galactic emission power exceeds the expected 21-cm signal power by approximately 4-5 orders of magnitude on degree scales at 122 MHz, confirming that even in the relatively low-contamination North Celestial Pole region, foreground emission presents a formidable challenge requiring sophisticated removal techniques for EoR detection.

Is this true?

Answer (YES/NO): YES